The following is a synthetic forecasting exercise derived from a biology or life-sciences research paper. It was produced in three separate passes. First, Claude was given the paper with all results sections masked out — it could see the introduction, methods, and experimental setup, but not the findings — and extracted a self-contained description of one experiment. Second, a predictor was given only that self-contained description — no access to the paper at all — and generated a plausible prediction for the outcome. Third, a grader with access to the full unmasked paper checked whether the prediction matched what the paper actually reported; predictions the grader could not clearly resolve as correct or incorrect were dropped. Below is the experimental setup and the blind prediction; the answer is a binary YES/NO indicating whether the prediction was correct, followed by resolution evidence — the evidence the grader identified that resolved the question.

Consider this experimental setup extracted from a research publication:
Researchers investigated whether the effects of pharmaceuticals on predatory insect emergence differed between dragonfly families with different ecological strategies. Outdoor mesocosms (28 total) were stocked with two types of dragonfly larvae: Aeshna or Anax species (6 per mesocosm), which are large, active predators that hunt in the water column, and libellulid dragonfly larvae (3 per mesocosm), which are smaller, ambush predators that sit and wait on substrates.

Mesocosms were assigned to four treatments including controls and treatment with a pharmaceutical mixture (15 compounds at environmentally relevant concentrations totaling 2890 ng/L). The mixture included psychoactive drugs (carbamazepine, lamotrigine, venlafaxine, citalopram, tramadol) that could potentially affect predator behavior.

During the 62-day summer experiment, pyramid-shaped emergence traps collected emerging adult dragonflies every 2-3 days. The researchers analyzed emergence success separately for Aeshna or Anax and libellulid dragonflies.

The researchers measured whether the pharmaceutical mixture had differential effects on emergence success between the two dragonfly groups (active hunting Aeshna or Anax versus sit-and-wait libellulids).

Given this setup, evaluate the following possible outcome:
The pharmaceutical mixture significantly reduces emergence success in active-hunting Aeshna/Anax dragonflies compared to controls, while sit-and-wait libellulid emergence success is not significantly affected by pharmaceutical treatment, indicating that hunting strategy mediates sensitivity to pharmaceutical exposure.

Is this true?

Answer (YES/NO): NO